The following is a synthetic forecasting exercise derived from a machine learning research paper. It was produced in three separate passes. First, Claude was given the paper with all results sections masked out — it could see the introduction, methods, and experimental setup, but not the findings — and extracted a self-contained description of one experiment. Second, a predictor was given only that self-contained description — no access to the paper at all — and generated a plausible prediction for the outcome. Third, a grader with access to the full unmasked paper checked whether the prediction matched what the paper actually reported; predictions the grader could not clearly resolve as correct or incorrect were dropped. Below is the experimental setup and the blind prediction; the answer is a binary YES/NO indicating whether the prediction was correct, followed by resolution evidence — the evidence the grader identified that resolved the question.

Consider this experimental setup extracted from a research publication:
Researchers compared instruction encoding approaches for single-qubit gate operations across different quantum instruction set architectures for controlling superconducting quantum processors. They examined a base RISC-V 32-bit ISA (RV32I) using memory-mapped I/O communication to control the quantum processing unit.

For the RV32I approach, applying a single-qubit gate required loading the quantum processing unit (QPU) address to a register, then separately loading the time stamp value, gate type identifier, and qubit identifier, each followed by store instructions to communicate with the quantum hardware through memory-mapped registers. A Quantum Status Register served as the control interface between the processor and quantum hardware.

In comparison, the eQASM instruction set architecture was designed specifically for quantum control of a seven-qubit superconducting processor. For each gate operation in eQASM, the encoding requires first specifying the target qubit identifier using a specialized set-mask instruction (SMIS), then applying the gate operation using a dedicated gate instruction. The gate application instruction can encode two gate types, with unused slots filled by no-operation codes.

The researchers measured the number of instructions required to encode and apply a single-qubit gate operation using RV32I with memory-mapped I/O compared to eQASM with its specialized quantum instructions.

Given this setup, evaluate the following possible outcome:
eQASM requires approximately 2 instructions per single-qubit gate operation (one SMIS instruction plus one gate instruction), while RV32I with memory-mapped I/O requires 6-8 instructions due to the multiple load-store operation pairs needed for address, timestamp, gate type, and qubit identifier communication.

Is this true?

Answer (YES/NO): NO